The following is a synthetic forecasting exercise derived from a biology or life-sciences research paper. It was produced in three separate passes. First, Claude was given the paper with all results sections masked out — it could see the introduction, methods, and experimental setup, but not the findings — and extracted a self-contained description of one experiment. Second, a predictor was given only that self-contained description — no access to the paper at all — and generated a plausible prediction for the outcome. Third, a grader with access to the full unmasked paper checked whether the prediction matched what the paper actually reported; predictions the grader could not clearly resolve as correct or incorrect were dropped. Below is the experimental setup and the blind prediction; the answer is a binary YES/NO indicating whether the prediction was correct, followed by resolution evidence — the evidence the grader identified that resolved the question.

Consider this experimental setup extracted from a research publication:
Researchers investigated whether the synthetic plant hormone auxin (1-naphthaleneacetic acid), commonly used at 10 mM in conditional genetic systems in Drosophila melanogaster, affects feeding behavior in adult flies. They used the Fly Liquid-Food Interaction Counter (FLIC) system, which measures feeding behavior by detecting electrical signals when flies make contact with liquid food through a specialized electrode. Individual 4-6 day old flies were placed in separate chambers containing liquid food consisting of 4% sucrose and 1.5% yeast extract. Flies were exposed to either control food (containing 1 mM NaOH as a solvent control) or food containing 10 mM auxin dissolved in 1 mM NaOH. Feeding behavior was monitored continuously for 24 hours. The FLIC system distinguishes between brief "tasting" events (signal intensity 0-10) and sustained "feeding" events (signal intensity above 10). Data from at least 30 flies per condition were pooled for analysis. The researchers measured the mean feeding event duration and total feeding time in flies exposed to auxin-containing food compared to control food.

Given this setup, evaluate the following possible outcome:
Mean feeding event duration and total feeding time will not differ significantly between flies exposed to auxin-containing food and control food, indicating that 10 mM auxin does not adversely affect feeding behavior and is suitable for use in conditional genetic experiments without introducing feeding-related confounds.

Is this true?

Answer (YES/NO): NO